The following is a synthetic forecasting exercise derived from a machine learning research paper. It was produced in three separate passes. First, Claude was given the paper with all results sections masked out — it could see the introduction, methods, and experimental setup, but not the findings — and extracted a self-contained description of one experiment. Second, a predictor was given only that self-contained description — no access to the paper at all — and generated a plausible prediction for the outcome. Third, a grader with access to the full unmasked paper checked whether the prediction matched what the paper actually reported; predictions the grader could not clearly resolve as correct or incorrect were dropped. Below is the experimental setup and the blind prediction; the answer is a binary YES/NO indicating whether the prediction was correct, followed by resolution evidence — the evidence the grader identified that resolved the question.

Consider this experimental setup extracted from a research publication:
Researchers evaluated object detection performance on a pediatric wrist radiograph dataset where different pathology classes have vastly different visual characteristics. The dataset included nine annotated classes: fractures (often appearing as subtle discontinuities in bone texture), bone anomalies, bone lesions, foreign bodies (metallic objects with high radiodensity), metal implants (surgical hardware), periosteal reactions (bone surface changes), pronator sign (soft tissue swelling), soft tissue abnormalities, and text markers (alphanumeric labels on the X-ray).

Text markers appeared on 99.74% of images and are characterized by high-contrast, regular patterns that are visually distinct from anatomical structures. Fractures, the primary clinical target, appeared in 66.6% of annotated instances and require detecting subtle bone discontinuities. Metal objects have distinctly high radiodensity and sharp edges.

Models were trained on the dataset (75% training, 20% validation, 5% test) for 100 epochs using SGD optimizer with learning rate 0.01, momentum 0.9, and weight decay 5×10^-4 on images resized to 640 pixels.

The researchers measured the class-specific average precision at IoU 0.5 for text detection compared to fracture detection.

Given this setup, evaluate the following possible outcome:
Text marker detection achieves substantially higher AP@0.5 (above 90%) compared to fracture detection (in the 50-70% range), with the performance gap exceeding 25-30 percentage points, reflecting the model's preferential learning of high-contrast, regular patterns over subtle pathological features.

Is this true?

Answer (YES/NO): NO